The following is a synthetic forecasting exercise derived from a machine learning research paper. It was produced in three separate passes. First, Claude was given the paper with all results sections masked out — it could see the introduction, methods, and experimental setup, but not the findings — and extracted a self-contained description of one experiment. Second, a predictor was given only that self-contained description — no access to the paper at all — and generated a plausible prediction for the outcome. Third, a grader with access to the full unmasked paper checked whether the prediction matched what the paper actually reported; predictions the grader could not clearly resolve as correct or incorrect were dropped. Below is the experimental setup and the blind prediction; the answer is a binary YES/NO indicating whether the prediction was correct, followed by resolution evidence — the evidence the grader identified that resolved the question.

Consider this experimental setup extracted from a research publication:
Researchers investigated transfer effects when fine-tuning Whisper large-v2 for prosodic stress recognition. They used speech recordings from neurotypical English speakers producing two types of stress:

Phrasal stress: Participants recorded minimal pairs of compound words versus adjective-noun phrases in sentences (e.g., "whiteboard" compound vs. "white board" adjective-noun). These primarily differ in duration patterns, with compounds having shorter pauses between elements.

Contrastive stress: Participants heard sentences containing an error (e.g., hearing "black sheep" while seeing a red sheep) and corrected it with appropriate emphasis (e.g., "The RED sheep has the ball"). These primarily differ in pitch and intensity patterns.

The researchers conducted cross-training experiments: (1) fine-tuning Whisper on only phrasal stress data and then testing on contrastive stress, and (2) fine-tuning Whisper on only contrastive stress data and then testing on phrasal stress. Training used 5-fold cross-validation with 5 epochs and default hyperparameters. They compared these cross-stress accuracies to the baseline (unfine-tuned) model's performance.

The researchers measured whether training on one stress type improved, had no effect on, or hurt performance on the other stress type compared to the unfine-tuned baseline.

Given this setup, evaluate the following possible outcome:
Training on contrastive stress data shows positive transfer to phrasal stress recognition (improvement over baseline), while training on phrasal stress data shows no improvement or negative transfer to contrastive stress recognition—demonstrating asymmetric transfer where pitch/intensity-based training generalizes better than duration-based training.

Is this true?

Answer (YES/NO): NO